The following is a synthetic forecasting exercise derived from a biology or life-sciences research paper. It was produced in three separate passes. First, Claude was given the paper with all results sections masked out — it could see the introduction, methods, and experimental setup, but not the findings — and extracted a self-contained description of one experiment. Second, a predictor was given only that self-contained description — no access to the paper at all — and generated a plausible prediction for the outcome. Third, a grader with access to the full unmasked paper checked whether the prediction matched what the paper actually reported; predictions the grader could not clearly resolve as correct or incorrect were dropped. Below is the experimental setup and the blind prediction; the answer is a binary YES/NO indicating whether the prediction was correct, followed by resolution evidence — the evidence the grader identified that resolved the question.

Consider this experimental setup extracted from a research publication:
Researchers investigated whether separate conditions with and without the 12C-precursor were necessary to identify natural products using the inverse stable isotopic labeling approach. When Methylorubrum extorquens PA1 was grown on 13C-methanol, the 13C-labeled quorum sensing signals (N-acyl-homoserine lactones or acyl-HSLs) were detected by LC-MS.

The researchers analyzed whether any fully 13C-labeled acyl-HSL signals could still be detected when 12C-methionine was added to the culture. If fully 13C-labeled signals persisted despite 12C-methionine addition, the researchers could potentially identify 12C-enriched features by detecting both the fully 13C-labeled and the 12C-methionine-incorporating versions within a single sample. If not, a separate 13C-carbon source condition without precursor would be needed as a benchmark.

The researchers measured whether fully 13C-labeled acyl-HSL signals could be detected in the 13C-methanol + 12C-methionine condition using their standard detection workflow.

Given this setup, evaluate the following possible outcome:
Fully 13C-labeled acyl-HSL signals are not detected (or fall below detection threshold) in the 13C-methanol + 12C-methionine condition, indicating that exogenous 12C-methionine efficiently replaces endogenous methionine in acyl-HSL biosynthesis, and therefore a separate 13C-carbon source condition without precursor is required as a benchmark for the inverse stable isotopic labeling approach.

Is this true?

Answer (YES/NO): YES